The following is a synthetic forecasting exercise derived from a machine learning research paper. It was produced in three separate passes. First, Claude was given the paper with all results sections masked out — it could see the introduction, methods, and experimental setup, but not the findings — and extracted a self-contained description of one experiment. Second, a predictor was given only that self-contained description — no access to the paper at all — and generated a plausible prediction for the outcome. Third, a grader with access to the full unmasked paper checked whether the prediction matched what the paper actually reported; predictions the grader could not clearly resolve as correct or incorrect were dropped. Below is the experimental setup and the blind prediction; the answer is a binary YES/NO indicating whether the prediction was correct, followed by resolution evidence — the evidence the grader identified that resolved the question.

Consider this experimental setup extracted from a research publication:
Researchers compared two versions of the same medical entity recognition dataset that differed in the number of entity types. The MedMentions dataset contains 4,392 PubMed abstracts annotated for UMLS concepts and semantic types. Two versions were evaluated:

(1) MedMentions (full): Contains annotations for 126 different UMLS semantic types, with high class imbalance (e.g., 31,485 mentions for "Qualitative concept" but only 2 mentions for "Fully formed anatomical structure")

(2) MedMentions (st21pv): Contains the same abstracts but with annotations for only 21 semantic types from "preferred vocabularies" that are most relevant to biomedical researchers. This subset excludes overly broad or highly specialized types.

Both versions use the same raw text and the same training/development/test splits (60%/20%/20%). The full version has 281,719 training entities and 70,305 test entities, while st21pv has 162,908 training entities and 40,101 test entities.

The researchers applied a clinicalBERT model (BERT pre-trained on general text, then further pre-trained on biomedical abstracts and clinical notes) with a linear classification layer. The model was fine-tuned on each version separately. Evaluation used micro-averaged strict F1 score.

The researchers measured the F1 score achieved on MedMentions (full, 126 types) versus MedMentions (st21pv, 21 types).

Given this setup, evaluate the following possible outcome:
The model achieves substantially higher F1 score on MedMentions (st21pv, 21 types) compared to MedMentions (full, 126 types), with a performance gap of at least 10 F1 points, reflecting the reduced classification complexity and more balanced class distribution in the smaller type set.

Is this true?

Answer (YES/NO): NO